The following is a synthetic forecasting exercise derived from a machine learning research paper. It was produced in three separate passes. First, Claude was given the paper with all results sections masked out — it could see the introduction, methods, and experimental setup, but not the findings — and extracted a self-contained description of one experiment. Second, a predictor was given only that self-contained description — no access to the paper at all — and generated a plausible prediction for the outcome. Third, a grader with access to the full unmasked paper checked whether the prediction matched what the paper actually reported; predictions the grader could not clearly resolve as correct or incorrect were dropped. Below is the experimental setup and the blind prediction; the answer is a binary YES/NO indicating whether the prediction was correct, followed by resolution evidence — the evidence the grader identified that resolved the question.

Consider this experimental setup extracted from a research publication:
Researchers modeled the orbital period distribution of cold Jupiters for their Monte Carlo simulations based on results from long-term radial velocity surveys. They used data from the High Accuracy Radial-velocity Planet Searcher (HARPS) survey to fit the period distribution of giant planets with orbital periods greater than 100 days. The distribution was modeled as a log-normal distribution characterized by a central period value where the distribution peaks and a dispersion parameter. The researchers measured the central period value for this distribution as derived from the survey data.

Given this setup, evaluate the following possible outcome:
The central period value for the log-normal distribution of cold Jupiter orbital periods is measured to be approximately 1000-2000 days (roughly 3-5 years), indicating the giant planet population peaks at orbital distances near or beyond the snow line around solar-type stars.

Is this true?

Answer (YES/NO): NO